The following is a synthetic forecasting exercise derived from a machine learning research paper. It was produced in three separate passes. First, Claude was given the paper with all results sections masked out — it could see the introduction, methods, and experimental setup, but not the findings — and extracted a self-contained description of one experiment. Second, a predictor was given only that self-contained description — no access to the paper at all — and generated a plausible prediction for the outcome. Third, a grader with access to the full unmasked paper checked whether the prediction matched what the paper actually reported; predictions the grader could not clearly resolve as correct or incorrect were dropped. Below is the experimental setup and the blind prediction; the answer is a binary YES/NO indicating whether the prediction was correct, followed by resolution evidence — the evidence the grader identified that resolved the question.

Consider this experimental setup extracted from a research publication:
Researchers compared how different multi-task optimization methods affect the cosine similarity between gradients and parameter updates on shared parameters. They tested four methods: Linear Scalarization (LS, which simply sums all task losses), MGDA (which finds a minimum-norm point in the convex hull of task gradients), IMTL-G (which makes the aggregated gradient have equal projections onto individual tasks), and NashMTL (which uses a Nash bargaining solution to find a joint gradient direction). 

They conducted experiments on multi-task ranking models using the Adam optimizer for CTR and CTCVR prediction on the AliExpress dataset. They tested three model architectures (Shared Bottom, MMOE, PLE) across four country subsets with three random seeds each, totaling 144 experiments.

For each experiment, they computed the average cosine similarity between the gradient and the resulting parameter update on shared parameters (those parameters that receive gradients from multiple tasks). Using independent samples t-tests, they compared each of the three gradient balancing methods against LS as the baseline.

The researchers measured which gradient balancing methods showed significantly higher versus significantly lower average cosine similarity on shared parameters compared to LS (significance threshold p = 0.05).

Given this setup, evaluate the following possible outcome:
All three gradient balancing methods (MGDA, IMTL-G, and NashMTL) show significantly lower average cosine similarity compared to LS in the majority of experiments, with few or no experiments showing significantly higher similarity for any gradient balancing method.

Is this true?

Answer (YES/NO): NO